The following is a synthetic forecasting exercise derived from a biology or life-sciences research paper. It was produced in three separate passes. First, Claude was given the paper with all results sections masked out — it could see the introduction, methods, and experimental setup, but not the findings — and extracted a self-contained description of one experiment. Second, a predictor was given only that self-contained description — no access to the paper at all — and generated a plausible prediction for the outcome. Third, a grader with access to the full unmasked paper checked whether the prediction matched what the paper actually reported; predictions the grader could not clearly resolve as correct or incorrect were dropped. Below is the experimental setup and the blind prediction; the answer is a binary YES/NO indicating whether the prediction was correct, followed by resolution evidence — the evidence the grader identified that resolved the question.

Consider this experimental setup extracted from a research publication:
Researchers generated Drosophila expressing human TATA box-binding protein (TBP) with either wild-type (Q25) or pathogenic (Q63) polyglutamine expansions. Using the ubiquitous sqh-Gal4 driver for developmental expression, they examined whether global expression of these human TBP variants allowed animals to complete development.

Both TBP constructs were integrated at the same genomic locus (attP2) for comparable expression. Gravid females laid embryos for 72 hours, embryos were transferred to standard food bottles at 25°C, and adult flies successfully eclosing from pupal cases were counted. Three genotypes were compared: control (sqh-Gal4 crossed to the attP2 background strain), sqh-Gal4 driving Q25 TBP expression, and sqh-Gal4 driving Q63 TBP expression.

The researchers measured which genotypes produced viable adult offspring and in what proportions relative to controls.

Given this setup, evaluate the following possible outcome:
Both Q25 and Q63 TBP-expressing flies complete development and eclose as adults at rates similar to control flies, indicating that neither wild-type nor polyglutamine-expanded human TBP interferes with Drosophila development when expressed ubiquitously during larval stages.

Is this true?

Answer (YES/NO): NO